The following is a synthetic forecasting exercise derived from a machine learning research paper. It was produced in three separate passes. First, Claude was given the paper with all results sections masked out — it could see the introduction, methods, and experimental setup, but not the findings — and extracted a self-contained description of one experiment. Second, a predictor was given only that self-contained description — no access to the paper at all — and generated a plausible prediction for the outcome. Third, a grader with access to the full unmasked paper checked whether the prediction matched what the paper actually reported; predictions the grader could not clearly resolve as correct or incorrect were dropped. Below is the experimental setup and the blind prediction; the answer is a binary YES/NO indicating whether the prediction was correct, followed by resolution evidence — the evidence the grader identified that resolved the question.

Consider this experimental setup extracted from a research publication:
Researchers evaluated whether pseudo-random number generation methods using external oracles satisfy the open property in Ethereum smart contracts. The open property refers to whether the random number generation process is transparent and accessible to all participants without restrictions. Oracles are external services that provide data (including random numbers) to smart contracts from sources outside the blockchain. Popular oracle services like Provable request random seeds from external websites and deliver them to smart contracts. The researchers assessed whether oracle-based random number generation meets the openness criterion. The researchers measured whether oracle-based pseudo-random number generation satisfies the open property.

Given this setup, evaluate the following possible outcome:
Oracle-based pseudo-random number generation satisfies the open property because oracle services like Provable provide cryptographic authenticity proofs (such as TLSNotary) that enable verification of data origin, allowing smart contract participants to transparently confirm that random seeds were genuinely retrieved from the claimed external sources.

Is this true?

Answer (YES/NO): NO